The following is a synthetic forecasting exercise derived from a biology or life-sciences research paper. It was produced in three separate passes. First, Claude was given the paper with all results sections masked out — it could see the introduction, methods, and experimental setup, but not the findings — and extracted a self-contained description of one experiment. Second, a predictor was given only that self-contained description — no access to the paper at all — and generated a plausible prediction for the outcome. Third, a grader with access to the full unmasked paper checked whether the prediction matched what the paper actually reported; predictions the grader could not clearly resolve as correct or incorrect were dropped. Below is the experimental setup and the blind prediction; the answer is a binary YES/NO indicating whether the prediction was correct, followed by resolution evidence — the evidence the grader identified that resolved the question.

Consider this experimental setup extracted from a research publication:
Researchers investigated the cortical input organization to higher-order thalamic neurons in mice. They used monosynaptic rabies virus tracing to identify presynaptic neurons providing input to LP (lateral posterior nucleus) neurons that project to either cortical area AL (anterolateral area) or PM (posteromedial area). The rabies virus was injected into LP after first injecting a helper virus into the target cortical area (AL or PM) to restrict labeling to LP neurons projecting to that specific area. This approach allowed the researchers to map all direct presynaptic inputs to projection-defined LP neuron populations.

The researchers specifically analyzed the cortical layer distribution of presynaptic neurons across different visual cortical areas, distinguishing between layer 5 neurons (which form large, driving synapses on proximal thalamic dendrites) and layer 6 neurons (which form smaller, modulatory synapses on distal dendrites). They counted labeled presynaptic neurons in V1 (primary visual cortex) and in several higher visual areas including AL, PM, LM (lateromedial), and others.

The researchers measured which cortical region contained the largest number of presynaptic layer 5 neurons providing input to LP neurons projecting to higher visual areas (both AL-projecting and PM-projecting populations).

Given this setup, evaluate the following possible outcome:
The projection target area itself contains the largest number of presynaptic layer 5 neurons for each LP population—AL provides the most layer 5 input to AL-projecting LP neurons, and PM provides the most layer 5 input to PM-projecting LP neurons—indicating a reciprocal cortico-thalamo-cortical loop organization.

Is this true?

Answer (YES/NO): NO